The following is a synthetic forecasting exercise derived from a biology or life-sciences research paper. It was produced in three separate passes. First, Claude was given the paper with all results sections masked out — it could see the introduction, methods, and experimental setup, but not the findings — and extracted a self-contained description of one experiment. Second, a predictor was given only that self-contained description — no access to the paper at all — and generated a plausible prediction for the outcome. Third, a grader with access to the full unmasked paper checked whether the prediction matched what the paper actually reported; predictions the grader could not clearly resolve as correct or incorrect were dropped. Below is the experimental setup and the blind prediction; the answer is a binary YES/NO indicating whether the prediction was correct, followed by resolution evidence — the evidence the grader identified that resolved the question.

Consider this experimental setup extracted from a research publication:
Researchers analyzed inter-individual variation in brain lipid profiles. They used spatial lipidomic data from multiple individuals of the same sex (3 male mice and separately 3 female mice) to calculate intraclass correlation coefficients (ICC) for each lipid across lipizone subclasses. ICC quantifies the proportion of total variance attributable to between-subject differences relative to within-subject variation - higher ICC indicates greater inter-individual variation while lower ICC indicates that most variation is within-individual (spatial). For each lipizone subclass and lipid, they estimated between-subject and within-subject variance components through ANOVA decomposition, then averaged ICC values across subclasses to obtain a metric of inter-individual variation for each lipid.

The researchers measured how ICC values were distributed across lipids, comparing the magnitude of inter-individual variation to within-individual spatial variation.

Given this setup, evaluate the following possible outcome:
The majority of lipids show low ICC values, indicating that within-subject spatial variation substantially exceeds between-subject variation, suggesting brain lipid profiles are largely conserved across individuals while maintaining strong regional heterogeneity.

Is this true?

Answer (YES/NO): YES